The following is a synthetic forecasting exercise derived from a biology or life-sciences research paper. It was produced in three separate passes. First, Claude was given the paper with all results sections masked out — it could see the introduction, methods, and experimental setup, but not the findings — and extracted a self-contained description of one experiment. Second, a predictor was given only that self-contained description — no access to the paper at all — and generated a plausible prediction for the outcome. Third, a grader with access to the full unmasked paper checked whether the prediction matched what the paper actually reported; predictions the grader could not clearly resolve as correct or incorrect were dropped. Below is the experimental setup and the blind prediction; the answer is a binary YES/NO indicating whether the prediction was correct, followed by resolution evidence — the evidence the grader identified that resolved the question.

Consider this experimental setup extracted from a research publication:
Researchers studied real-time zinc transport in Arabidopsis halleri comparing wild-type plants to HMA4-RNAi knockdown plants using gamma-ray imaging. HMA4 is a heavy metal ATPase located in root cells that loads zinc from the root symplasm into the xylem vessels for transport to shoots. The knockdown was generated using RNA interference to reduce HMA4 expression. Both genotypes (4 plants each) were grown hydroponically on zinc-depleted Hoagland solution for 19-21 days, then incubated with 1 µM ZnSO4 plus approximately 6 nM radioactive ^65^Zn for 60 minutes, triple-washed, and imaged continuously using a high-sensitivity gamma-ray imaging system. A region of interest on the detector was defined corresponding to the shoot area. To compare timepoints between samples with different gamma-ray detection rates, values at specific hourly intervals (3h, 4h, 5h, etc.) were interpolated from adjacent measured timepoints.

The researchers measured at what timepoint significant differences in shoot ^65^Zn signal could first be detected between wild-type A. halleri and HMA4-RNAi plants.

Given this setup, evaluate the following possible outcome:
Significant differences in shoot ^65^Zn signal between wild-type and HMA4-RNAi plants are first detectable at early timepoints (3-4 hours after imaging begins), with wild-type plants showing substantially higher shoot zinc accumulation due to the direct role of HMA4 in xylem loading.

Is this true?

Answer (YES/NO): NO